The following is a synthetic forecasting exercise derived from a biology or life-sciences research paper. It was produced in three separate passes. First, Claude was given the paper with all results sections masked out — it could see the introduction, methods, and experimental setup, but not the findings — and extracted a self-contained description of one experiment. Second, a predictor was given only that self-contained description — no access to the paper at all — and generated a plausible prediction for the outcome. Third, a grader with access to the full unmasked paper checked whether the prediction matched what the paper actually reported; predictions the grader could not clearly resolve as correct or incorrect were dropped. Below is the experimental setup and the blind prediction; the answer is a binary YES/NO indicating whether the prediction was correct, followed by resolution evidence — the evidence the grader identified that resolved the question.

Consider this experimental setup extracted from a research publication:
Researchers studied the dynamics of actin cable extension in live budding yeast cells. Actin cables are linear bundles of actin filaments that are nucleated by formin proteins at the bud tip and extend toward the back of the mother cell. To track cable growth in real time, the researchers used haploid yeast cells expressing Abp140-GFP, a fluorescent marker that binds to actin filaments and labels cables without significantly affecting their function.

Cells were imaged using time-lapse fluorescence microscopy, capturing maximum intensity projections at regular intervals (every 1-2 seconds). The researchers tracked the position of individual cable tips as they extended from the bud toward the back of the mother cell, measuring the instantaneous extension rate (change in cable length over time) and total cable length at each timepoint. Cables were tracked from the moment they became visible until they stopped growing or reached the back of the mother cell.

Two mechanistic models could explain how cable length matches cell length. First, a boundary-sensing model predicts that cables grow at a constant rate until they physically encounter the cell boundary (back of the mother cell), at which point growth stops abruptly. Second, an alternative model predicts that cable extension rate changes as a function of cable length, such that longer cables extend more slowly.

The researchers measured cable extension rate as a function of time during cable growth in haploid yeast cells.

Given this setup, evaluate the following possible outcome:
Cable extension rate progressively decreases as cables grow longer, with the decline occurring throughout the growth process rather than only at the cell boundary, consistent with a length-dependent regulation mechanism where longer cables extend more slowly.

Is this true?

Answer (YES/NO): YES